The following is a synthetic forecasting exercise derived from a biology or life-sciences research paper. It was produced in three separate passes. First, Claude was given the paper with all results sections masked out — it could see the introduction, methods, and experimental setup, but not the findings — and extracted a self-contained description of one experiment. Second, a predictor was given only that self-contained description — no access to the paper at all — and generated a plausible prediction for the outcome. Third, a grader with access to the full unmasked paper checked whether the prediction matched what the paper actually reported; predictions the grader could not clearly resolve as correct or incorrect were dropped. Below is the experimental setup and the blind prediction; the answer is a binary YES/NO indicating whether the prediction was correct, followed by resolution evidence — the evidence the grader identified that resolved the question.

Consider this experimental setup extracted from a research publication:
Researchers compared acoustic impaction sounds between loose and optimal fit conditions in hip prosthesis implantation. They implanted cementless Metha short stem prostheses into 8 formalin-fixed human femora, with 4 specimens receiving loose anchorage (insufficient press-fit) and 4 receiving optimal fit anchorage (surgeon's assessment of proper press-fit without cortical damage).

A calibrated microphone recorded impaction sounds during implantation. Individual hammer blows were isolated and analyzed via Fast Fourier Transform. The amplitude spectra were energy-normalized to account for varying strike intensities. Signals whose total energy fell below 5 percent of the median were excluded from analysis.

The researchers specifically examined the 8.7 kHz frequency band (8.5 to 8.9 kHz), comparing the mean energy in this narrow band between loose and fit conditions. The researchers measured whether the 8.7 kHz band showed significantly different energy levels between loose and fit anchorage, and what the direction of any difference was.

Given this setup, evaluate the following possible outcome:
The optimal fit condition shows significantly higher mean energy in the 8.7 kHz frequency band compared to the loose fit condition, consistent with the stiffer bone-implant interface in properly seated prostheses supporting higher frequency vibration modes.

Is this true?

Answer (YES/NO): NO